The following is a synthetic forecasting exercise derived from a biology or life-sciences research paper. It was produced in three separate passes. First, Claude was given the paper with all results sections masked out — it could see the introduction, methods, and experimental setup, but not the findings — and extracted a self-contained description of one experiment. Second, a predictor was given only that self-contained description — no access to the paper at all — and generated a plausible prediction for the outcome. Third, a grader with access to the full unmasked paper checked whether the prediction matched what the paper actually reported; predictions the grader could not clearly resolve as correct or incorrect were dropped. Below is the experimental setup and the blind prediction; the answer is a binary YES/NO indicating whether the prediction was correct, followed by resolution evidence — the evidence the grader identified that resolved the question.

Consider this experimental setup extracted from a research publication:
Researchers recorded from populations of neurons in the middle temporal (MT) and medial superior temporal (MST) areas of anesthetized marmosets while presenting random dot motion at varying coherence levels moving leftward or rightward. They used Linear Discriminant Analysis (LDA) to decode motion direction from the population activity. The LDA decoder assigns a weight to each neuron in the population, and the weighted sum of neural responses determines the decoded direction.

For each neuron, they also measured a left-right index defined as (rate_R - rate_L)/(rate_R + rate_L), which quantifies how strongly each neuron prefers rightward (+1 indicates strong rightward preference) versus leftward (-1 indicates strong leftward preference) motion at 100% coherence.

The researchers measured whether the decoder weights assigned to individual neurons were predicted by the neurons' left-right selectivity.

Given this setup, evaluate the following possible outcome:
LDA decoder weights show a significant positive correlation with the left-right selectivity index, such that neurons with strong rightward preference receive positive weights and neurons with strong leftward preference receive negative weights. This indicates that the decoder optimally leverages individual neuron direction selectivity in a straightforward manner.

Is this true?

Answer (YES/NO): YES